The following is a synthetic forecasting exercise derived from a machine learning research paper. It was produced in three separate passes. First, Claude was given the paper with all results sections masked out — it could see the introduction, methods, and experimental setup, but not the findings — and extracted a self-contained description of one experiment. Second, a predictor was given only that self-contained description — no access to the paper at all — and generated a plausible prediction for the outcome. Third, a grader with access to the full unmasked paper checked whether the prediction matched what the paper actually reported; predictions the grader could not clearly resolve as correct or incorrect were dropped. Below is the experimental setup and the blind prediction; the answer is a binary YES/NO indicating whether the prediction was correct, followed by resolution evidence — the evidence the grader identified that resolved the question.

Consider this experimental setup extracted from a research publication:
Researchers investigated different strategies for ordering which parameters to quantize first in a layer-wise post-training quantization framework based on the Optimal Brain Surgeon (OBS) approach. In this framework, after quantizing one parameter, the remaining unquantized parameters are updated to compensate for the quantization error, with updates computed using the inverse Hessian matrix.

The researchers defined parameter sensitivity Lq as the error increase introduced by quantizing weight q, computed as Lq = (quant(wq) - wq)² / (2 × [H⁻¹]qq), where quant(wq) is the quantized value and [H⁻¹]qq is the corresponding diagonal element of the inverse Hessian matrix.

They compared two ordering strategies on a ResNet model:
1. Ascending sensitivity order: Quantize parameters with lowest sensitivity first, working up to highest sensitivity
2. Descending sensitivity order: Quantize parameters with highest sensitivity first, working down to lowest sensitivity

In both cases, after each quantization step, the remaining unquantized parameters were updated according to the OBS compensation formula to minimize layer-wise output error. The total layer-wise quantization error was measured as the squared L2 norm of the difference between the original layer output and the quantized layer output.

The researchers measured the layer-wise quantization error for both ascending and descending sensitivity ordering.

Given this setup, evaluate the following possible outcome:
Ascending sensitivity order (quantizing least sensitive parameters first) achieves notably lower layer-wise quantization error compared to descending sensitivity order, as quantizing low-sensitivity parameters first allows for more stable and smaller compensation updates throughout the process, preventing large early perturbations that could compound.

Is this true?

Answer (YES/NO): NO